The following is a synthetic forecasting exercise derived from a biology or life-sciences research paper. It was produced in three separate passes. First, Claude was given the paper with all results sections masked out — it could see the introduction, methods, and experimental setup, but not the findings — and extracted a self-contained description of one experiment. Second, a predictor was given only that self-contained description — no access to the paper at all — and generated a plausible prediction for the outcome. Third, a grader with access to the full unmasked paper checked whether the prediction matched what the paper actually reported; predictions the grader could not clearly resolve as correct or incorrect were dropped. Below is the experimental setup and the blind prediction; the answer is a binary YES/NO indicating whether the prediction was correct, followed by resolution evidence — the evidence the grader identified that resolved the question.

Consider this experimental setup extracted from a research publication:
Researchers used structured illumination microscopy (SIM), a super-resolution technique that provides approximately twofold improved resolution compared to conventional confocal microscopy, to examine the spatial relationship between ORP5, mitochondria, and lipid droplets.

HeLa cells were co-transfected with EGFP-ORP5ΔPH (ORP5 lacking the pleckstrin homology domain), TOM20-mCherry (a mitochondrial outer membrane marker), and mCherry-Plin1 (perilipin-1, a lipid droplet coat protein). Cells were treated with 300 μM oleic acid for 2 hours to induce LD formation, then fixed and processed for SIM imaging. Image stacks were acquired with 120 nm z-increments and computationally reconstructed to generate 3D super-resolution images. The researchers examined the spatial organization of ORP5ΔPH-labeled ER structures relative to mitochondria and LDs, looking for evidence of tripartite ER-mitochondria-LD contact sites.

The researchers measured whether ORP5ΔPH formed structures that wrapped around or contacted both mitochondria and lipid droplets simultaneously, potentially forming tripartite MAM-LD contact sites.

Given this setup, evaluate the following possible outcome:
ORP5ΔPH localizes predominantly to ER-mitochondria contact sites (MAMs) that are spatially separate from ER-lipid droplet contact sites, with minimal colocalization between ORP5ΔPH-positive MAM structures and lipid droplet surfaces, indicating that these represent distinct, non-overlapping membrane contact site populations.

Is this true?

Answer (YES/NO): NO